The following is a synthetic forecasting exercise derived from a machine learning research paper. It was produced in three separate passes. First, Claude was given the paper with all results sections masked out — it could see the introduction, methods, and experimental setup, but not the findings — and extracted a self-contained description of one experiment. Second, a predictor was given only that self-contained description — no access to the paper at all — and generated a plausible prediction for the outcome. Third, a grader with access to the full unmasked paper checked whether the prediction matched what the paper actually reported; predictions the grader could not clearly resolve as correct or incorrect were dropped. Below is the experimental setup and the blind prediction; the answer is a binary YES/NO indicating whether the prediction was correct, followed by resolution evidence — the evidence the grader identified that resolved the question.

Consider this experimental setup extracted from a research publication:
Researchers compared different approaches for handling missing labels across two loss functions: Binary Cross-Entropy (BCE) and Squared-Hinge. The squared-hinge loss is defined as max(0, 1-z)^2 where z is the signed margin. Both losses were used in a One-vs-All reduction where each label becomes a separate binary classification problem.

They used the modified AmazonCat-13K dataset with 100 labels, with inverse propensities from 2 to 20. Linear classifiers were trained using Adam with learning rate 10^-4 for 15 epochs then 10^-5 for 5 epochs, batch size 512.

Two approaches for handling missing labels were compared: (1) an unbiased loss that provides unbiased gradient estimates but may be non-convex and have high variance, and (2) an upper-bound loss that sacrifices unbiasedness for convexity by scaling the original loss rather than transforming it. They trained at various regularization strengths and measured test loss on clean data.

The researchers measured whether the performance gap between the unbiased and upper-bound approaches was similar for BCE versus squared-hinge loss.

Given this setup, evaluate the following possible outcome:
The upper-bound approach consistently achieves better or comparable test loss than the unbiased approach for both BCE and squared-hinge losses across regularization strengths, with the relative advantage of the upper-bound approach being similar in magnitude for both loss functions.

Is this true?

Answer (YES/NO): NO